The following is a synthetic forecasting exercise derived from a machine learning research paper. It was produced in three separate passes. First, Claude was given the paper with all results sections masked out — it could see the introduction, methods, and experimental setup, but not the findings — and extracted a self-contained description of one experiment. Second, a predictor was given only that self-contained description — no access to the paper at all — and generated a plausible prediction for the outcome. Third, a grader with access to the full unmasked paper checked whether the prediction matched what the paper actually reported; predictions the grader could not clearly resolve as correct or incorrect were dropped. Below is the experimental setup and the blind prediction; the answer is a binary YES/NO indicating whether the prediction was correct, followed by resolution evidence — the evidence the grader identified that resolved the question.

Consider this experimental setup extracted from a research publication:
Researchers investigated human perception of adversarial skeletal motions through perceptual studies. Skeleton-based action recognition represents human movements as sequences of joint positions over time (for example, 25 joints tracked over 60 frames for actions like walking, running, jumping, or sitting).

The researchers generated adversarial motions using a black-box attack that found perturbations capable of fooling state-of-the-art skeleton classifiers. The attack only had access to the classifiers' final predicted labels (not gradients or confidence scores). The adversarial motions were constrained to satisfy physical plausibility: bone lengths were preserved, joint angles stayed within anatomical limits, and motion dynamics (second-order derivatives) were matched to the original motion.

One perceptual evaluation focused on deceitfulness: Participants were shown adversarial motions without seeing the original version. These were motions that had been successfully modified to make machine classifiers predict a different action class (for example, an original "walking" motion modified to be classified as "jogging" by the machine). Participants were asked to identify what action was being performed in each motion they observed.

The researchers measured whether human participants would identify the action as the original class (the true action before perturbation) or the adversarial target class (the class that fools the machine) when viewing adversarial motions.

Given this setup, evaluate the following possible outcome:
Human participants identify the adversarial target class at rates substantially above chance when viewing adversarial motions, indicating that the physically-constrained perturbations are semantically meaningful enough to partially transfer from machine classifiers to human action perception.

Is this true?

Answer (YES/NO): NO